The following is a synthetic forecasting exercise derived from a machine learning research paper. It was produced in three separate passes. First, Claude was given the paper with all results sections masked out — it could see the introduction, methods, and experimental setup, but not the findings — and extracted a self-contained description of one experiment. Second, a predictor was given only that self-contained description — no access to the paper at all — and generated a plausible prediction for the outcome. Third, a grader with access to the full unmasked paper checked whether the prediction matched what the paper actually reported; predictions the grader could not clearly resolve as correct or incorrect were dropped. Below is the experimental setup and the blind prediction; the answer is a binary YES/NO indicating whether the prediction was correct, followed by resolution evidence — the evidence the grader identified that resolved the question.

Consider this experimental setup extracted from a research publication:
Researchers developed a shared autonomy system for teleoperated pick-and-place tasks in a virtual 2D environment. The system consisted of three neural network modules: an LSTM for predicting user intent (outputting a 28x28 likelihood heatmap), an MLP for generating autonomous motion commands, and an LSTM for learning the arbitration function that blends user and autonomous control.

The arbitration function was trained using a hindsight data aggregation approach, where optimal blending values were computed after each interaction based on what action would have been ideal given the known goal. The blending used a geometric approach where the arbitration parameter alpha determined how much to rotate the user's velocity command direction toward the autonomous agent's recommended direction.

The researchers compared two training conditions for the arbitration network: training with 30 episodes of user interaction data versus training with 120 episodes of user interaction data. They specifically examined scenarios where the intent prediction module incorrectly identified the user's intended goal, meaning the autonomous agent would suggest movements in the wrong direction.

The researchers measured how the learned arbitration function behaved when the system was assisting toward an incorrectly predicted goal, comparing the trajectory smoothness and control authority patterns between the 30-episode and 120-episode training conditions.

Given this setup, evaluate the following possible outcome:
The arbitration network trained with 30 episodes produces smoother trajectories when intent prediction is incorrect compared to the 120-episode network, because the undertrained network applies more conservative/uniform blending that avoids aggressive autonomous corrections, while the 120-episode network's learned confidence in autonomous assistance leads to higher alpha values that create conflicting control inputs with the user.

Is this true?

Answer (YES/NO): NO